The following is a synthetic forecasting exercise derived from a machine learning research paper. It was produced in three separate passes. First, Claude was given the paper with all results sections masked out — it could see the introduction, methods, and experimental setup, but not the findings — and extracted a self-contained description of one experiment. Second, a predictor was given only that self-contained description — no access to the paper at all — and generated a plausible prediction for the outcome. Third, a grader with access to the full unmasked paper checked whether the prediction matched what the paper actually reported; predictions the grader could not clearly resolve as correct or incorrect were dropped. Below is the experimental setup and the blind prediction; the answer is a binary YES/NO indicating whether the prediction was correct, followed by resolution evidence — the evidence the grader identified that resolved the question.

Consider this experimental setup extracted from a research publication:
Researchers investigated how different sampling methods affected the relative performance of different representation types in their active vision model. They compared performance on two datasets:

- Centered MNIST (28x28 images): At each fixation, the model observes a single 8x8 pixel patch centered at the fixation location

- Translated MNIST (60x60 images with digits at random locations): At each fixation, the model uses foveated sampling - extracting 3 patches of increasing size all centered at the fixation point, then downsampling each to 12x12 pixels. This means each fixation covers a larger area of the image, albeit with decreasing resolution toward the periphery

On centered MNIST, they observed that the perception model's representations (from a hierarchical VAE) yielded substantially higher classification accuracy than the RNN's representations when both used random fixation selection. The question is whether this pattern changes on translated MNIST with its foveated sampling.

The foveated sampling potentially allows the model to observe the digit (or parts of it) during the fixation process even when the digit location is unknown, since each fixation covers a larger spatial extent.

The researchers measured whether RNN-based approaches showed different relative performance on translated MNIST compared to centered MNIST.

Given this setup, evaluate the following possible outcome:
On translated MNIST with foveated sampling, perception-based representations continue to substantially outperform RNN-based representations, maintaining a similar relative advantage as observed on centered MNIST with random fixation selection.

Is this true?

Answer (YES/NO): NO